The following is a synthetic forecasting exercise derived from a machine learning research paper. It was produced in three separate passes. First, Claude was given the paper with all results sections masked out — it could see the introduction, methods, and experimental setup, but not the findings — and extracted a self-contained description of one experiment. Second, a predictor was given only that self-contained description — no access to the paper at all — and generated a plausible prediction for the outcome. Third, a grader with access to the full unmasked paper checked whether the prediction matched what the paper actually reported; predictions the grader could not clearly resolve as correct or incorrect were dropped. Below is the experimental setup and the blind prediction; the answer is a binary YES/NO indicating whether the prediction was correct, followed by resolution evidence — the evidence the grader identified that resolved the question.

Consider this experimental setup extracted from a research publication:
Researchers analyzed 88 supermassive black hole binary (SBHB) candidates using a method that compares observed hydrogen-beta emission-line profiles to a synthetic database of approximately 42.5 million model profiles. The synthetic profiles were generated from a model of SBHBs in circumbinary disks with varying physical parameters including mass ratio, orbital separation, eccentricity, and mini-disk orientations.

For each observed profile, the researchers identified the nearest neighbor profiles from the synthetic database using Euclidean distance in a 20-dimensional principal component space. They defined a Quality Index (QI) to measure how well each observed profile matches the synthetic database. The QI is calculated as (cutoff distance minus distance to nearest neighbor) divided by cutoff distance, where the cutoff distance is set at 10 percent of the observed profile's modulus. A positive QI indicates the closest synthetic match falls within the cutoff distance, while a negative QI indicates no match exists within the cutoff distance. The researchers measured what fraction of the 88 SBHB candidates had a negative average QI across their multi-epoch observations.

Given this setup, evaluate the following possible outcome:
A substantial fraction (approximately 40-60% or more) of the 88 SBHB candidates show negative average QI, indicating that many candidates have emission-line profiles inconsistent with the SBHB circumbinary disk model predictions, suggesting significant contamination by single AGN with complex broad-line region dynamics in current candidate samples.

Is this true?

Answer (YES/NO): NO